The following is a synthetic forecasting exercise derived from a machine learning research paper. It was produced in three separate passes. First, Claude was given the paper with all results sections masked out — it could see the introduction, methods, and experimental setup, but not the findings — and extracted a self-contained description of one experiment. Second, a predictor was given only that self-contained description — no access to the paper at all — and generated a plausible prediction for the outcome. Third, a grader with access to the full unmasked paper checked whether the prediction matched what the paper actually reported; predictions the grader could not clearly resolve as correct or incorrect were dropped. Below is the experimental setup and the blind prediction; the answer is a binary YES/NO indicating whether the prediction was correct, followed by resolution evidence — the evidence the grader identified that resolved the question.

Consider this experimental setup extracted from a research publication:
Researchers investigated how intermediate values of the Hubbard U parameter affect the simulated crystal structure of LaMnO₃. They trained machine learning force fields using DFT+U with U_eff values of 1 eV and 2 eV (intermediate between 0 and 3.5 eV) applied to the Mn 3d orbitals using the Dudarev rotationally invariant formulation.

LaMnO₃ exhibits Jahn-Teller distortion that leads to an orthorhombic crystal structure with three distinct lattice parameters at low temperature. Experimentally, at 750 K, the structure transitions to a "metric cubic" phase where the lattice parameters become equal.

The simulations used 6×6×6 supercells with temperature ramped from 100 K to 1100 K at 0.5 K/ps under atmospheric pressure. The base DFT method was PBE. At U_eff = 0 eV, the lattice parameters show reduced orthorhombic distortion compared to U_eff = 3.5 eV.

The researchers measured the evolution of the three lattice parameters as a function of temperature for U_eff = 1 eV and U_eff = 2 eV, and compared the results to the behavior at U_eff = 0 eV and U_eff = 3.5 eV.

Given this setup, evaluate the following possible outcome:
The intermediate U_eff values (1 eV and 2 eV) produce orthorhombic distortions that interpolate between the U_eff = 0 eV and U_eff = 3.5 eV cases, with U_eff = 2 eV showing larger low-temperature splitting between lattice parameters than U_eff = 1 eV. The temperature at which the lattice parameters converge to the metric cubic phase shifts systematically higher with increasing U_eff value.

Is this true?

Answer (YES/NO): YES